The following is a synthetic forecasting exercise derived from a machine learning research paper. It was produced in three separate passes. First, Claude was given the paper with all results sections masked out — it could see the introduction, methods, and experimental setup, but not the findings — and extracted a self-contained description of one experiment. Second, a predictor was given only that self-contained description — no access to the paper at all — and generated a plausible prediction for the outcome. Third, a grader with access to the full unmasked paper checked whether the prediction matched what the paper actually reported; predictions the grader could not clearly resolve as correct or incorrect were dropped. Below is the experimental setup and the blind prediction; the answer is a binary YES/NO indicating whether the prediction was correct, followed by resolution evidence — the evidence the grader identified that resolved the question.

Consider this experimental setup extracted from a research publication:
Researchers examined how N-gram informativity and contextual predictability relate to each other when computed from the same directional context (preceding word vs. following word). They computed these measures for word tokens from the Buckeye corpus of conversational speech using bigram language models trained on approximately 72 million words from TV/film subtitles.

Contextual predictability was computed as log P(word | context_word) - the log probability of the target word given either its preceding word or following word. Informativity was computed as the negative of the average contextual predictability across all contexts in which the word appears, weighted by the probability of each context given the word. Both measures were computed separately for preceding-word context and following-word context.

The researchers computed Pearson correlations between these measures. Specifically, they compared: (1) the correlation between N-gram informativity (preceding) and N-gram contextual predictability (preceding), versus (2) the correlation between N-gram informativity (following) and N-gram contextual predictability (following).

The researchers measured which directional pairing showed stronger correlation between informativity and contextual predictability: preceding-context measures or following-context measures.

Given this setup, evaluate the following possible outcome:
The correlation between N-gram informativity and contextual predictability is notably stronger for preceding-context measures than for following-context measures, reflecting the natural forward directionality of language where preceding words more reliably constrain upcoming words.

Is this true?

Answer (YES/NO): YES